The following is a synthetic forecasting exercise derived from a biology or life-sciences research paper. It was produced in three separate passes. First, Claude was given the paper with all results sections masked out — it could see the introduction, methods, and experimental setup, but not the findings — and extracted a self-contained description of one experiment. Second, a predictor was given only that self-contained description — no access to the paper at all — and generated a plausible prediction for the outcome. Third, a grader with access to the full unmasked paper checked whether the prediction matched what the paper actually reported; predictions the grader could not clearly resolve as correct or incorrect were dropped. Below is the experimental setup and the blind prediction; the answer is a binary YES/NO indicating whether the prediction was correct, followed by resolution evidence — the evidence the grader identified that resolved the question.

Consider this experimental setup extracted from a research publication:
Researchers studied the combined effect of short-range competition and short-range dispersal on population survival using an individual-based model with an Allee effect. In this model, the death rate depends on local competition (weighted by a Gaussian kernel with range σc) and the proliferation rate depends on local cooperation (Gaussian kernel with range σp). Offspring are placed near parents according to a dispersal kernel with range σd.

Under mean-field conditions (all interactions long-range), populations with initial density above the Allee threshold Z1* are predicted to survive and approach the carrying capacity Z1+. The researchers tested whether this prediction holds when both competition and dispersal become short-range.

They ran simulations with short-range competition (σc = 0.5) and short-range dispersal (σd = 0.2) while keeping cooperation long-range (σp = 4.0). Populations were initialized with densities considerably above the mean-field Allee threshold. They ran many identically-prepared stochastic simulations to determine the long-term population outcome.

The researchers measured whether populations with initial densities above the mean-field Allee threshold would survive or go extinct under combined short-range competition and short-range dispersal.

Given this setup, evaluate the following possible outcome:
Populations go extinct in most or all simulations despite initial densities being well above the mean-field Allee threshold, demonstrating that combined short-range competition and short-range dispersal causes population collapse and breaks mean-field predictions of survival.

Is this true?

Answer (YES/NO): YES